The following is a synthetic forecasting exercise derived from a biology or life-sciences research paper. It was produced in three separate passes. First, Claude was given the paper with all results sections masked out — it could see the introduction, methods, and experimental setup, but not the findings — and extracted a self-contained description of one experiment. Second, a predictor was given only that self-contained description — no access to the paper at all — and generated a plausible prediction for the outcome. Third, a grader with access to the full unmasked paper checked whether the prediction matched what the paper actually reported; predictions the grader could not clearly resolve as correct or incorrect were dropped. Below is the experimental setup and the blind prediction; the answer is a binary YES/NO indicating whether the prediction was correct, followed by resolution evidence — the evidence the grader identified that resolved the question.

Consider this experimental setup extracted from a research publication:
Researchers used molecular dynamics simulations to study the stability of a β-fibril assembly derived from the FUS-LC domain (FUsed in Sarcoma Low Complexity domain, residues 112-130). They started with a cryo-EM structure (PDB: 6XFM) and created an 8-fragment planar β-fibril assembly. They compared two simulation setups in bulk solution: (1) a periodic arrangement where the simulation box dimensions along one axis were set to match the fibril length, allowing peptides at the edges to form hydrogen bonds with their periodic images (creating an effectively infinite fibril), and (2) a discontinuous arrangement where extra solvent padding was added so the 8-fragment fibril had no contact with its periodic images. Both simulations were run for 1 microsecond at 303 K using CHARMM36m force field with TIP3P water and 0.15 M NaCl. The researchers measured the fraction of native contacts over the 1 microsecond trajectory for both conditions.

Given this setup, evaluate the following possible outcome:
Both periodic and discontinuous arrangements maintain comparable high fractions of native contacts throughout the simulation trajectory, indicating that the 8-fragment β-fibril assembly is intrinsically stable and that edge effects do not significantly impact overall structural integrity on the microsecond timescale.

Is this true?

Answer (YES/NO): NO